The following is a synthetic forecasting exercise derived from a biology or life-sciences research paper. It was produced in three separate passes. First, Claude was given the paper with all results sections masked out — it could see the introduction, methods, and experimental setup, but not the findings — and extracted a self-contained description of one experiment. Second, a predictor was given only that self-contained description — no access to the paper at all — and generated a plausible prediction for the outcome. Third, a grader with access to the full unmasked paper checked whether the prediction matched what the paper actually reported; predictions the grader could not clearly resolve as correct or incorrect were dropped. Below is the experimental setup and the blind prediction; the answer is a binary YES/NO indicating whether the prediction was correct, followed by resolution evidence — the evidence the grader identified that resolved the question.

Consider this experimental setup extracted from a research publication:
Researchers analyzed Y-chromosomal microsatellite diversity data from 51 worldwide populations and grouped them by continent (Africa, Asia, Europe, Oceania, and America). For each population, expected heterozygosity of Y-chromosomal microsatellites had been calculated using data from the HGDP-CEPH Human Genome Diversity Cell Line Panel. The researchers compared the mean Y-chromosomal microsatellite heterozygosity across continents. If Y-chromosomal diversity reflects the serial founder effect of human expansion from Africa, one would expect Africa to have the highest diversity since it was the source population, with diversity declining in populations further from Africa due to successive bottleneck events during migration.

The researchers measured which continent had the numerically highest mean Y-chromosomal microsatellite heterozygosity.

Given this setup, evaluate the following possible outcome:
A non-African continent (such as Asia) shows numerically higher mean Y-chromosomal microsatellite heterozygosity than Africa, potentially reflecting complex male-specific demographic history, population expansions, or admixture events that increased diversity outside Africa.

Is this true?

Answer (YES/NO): YES